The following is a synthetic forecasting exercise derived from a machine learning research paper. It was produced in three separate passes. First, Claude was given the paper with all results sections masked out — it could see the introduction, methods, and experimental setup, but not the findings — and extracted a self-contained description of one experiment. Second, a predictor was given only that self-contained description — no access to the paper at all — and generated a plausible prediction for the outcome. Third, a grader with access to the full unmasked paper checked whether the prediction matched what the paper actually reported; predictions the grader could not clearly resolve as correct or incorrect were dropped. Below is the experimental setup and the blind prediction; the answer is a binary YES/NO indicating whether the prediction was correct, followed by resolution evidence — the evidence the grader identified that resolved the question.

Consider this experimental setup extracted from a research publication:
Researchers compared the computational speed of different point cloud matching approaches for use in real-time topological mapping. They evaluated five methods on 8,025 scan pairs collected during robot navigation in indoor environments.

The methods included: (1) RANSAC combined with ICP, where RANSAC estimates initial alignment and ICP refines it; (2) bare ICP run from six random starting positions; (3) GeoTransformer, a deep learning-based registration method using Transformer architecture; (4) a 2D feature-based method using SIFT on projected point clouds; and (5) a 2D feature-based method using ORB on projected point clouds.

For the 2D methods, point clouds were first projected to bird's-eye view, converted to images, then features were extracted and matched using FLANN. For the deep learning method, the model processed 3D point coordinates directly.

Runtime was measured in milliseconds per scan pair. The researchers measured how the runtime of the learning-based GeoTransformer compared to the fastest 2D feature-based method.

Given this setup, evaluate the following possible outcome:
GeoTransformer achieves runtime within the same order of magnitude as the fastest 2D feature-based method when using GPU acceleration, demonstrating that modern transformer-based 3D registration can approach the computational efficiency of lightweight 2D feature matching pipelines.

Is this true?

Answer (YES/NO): NO